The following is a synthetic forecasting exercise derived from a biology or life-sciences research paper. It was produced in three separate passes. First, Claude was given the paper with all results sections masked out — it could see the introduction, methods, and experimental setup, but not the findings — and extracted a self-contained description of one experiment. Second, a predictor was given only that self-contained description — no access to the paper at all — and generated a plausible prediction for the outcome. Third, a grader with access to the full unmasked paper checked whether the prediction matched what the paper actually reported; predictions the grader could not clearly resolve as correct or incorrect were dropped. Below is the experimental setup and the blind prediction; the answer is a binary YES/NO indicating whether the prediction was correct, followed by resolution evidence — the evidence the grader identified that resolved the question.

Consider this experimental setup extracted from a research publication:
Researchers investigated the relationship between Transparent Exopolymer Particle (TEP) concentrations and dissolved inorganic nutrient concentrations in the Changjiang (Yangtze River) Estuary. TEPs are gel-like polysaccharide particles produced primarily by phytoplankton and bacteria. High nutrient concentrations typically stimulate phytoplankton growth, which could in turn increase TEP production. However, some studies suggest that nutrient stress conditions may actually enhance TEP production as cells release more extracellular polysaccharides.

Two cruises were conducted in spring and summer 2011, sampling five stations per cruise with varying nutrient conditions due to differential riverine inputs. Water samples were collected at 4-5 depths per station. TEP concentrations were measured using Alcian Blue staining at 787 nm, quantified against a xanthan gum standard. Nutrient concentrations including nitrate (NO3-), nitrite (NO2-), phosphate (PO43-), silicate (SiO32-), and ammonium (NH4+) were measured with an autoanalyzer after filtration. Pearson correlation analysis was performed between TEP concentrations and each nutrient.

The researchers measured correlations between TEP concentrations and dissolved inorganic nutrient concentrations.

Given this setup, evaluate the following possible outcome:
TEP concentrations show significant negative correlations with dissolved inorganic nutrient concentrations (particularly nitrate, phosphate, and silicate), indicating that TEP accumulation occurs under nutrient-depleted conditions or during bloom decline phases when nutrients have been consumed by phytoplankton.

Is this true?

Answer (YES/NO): NO